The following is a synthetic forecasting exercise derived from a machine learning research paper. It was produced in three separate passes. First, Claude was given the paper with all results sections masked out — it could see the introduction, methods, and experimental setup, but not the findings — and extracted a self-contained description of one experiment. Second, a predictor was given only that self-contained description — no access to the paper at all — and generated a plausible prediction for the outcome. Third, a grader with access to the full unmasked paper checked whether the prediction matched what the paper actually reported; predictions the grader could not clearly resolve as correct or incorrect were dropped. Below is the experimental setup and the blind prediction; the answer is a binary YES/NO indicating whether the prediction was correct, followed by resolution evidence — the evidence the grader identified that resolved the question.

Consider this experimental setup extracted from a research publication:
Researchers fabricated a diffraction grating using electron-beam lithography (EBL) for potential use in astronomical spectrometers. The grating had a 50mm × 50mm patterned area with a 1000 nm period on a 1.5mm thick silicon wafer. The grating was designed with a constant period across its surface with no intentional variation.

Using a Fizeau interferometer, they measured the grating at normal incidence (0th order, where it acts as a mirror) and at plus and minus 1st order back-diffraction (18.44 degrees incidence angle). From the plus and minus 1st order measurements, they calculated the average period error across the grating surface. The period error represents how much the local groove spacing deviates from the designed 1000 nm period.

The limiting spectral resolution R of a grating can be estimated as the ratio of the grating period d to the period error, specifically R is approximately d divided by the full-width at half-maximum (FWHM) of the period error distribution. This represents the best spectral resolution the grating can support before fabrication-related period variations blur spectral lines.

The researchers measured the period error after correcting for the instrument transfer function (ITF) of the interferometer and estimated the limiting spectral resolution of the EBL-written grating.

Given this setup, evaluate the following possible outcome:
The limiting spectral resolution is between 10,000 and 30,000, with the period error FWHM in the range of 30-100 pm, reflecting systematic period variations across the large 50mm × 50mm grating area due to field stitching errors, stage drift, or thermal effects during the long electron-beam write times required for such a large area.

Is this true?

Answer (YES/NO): YES